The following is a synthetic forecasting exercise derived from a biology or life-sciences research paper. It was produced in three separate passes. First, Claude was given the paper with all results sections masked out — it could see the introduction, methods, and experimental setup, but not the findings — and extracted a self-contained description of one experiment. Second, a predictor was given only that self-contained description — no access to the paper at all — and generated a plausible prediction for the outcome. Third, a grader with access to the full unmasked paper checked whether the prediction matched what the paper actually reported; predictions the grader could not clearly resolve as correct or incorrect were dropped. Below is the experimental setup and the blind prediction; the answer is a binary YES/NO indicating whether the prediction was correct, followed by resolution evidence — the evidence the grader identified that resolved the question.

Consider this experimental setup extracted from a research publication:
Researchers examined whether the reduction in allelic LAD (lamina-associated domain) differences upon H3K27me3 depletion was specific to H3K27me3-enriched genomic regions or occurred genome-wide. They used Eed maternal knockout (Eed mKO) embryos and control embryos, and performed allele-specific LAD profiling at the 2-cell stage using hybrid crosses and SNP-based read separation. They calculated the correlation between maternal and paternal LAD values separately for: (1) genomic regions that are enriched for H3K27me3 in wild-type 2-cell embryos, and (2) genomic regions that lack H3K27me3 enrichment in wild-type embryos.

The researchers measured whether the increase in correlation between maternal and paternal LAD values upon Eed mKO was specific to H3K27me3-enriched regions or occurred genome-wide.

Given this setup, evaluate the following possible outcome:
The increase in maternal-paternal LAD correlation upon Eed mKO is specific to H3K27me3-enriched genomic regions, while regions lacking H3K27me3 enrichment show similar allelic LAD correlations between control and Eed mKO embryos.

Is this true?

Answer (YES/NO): YES